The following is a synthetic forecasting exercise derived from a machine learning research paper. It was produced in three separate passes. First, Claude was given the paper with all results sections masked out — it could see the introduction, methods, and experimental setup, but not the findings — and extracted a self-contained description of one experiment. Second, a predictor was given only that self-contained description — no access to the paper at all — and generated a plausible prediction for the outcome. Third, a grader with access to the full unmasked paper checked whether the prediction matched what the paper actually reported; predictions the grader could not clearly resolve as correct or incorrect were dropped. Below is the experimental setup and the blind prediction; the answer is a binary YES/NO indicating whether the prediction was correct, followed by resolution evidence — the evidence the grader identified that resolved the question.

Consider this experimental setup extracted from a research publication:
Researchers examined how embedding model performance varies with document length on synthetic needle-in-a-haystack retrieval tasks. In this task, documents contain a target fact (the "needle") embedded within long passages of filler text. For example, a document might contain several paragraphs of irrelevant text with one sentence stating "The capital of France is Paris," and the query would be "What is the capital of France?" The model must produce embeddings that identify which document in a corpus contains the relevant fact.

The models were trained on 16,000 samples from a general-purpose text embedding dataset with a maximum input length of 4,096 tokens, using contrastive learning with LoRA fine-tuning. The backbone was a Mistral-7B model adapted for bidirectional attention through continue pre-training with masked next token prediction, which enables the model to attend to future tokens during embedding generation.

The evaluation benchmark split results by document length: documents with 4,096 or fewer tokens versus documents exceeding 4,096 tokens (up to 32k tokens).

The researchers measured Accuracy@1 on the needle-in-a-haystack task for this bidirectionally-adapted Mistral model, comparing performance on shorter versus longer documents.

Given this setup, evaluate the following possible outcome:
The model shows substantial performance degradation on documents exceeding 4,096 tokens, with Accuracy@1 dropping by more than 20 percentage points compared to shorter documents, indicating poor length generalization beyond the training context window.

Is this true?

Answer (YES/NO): YES